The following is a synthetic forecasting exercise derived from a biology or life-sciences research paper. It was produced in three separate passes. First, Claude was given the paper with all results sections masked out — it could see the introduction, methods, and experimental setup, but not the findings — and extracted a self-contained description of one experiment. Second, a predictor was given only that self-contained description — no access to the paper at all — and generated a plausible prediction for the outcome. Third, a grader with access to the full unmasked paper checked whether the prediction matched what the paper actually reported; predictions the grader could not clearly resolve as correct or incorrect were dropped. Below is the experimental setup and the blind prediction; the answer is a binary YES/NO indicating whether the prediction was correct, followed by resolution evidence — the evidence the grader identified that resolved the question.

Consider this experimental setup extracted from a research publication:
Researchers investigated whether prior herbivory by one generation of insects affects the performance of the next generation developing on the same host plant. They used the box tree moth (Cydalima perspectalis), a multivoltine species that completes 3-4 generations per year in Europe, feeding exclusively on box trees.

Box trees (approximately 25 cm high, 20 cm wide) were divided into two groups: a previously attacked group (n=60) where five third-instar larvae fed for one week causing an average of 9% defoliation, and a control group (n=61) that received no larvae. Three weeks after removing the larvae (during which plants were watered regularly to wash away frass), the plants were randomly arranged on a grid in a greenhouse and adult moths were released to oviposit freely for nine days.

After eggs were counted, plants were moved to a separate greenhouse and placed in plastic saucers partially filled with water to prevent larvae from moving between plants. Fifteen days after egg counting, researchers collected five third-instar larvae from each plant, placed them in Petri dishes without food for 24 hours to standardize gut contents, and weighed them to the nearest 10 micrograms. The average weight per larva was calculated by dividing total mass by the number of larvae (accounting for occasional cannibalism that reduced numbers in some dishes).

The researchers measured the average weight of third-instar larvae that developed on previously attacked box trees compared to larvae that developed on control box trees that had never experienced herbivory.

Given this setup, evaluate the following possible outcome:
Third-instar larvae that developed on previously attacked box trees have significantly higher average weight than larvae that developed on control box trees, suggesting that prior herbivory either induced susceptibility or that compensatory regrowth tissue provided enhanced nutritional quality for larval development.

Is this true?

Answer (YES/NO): NO